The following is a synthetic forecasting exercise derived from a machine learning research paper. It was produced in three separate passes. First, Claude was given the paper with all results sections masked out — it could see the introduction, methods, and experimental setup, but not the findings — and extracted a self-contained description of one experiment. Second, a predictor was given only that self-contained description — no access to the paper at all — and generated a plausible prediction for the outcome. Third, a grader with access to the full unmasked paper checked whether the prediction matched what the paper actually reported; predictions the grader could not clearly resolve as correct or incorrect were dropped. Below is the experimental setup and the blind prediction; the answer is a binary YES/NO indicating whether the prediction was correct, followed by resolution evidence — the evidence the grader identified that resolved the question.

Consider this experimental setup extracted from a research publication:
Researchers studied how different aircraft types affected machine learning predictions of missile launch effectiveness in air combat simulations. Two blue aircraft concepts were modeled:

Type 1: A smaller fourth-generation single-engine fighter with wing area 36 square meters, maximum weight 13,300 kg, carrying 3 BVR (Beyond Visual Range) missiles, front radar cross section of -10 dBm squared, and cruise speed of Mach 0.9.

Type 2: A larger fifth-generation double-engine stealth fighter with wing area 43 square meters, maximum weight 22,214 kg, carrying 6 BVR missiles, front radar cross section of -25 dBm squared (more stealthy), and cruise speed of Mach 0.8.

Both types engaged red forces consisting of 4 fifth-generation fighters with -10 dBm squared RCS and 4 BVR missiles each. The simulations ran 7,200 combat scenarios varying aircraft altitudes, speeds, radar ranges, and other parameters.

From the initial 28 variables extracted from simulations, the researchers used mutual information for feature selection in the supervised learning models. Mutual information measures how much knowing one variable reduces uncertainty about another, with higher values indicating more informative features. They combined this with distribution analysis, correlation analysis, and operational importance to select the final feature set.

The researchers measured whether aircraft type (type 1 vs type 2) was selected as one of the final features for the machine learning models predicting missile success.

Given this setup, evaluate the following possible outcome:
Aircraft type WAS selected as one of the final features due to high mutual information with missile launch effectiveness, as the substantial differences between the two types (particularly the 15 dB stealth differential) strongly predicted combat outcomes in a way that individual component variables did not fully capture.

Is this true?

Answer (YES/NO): NO